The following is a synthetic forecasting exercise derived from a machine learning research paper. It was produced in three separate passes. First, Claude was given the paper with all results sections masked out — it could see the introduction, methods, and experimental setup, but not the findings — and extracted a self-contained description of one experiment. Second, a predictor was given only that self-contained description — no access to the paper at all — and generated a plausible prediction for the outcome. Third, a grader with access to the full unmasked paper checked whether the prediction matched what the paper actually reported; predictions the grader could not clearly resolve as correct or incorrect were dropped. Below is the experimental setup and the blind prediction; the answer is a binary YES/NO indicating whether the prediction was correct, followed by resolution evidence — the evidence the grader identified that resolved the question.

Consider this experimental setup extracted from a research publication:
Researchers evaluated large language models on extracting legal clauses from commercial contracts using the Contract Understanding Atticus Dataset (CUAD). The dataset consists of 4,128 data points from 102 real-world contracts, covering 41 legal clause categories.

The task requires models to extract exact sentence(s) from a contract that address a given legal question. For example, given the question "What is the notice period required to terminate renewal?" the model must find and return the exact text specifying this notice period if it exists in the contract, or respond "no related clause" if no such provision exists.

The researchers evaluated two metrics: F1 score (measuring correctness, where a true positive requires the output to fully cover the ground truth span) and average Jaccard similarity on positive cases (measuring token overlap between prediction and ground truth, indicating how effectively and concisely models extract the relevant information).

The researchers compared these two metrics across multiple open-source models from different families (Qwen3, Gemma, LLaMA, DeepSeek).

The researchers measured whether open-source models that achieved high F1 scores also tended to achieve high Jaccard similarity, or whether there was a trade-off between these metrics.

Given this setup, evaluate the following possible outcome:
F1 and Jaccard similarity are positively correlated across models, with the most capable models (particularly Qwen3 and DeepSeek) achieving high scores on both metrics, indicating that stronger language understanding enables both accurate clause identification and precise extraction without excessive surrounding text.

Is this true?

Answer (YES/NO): NO